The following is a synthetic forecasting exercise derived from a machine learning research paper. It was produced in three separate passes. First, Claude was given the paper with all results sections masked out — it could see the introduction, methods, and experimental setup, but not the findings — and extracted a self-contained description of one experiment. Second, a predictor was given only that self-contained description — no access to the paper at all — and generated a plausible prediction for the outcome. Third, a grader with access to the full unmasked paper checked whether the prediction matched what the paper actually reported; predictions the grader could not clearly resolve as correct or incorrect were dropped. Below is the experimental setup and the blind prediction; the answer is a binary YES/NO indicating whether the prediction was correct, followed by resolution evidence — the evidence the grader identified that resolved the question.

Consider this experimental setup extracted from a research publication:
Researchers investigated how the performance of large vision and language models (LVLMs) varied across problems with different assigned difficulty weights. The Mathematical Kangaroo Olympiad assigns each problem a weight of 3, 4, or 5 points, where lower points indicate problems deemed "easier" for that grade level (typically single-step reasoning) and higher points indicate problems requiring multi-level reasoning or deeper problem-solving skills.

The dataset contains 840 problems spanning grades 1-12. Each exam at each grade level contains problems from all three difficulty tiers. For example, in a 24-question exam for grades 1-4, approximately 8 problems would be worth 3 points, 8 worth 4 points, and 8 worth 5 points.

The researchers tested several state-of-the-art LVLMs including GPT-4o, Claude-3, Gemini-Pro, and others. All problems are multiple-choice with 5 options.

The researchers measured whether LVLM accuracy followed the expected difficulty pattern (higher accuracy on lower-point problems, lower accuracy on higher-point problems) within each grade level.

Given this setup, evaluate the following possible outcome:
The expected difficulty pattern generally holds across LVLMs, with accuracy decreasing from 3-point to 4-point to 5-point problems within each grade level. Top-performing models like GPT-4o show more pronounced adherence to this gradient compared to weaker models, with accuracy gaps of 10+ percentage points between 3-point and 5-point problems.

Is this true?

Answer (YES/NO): NO